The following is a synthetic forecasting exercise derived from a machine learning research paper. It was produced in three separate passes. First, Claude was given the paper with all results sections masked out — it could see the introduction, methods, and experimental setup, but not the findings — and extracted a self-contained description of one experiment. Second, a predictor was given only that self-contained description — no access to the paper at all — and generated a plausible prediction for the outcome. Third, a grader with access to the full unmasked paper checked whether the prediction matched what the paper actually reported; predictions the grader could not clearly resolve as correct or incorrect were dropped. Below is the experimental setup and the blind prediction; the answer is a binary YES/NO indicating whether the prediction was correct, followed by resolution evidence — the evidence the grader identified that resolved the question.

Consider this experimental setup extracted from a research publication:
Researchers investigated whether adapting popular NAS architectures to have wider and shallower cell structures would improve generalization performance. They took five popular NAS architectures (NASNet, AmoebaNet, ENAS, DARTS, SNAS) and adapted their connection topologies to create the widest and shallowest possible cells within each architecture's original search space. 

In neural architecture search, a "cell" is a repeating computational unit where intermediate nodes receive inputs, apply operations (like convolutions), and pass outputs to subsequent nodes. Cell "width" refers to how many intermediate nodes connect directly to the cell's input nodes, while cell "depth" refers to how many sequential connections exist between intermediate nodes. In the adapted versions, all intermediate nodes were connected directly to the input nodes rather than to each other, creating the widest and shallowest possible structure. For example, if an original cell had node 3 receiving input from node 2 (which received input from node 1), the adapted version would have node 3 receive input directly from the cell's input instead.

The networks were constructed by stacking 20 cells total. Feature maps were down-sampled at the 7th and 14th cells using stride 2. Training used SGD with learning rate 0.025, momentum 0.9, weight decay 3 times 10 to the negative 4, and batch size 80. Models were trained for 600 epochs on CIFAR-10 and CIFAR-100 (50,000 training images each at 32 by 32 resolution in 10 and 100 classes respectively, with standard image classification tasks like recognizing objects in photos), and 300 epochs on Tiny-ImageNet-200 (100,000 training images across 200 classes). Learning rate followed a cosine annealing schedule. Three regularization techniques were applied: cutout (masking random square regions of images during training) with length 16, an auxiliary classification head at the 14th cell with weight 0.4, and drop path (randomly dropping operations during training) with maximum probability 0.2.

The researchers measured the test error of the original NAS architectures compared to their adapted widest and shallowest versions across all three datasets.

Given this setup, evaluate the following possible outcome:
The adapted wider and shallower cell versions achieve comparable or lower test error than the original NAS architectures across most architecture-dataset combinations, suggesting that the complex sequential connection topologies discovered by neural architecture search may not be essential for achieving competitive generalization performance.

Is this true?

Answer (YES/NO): NO